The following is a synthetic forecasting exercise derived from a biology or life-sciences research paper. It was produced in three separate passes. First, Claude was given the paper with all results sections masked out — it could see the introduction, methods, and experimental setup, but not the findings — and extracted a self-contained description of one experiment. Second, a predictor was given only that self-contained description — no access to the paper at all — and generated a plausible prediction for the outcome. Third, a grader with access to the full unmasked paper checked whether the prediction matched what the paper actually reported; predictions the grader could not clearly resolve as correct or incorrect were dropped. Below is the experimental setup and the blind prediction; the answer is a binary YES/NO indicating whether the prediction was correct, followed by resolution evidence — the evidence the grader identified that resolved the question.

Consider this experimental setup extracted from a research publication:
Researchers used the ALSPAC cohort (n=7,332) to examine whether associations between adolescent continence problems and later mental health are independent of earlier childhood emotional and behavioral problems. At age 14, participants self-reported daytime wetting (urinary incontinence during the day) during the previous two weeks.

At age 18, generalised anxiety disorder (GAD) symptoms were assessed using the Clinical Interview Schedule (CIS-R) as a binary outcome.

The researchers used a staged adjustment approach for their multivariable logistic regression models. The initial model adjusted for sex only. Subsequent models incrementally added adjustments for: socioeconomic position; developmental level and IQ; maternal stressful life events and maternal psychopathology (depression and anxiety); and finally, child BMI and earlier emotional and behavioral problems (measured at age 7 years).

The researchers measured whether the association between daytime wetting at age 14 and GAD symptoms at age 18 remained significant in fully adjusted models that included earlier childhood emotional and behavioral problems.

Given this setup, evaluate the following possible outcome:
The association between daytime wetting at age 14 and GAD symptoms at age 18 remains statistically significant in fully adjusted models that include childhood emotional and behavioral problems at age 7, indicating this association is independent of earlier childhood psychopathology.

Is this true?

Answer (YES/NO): YES